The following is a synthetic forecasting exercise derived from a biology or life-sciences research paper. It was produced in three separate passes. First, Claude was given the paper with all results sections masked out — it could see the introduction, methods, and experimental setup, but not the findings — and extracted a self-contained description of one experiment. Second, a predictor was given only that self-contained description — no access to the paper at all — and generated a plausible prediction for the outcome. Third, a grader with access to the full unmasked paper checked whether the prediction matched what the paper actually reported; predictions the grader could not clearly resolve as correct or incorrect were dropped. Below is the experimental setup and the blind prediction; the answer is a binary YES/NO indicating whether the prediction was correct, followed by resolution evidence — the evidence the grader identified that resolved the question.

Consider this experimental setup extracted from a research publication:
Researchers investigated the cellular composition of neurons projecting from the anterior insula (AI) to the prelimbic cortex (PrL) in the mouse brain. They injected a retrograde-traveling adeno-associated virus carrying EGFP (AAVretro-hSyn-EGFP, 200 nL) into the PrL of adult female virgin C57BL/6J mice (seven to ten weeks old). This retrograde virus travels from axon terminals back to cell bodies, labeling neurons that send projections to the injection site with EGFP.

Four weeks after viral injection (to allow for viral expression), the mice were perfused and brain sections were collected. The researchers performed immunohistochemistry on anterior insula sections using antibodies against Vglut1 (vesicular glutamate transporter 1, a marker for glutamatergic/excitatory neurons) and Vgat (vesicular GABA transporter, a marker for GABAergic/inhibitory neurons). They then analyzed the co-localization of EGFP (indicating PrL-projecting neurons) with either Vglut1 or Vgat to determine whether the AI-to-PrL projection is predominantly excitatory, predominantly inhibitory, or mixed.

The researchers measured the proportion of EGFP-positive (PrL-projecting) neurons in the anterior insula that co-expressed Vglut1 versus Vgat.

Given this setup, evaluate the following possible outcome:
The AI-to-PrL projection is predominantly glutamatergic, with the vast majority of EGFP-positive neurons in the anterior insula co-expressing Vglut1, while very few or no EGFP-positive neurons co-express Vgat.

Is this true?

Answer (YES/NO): YES